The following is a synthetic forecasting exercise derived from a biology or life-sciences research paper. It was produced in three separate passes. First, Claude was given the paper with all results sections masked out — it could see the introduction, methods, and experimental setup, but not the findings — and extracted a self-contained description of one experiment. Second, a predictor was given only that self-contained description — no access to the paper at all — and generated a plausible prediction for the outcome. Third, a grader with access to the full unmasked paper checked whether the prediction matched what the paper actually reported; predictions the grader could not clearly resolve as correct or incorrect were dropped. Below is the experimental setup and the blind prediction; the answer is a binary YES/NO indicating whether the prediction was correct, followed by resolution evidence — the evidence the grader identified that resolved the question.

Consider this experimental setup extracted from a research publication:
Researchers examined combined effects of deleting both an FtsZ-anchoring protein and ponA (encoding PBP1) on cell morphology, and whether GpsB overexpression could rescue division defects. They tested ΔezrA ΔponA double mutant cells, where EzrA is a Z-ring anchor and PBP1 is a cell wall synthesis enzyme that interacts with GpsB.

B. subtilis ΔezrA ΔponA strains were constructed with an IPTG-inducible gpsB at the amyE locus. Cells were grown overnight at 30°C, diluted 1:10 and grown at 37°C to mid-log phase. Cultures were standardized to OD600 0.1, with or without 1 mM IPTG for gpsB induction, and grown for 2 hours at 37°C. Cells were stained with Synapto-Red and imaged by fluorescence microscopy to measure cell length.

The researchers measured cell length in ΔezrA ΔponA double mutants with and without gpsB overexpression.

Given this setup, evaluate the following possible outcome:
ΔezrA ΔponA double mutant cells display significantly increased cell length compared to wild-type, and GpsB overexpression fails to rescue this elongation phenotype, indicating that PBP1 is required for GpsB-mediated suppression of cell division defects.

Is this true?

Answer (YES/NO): NO